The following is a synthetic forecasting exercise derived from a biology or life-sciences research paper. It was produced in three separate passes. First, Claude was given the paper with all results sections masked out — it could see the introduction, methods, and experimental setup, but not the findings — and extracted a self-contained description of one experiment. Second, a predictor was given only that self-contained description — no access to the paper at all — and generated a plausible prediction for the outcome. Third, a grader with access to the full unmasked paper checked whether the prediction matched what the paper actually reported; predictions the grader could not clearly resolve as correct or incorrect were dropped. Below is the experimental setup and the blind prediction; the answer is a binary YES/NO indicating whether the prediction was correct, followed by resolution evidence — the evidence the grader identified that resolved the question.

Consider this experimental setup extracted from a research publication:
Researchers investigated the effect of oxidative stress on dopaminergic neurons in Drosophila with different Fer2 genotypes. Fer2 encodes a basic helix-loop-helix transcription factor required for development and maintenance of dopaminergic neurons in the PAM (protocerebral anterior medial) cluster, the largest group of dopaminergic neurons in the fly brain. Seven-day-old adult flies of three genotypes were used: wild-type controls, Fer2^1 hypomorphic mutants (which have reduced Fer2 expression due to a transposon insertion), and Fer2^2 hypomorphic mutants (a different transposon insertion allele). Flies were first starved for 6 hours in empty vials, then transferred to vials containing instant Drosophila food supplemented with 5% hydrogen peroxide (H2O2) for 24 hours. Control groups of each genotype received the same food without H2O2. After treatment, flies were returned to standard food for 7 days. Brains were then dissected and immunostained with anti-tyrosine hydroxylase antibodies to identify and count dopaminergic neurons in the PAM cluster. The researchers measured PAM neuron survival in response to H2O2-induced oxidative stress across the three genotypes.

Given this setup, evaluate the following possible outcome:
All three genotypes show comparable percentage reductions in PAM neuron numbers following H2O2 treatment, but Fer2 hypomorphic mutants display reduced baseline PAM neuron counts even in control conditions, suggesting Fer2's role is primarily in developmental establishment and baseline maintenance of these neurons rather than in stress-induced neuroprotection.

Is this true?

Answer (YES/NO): NO